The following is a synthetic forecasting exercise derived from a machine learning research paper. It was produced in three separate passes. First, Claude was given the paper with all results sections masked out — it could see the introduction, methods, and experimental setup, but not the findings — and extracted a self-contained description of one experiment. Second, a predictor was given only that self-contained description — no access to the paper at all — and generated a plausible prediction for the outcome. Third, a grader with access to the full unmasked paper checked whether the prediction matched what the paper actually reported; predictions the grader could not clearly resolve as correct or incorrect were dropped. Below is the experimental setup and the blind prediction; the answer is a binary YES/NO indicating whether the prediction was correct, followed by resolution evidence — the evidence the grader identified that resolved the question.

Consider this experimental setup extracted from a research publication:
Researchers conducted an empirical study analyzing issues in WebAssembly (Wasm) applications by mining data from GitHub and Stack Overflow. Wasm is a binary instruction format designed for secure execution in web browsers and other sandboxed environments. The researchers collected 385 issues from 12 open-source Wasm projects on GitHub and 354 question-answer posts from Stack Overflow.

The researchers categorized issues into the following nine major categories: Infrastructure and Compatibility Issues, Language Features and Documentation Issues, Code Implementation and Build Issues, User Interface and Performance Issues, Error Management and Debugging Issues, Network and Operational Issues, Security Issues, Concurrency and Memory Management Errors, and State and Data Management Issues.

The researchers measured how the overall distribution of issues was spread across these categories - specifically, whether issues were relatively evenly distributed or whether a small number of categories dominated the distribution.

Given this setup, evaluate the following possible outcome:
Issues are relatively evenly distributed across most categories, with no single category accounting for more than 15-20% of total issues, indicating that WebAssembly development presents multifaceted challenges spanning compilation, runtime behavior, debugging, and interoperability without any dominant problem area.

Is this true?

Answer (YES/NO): NO